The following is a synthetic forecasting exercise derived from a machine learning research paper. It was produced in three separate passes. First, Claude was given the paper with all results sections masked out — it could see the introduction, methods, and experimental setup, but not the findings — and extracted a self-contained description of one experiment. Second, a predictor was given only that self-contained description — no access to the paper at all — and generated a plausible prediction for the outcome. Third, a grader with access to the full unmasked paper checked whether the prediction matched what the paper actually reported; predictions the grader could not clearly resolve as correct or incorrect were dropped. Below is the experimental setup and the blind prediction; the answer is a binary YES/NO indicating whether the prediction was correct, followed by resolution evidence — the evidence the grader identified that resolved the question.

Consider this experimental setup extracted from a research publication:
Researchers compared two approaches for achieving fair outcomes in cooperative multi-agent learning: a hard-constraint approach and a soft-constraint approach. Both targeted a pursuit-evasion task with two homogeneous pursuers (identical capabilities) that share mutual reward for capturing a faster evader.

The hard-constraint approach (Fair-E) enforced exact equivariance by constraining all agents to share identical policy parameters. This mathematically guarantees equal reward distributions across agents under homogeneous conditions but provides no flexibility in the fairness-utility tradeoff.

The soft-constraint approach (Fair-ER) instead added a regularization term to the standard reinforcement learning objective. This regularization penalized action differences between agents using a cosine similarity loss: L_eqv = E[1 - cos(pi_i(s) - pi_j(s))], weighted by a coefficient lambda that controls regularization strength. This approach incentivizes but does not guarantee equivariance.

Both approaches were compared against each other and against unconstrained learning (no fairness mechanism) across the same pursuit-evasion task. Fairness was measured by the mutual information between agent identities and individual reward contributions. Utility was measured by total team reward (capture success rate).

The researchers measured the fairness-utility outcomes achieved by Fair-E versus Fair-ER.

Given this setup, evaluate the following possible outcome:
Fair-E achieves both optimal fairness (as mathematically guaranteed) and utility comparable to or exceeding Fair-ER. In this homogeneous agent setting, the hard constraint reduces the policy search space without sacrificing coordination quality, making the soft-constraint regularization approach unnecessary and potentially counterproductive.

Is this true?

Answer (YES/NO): NO